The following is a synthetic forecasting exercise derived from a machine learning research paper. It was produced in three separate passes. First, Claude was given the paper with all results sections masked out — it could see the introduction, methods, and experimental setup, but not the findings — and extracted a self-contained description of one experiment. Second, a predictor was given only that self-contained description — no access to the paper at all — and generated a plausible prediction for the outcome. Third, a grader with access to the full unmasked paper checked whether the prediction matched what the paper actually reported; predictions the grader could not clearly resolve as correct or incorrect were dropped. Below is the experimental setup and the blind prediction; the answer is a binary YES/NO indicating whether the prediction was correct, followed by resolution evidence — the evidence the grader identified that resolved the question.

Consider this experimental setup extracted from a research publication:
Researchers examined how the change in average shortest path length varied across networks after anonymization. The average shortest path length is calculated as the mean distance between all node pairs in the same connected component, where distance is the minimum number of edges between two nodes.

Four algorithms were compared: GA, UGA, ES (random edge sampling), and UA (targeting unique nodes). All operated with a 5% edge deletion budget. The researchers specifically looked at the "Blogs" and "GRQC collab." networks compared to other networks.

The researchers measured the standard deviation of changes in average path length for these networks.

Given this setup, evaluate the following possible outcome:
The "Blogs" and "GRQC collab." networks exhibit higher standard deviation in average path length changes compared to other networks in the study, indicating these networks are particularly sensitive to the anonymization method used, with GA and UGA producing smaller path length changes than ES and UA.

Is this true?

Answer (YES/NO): NO